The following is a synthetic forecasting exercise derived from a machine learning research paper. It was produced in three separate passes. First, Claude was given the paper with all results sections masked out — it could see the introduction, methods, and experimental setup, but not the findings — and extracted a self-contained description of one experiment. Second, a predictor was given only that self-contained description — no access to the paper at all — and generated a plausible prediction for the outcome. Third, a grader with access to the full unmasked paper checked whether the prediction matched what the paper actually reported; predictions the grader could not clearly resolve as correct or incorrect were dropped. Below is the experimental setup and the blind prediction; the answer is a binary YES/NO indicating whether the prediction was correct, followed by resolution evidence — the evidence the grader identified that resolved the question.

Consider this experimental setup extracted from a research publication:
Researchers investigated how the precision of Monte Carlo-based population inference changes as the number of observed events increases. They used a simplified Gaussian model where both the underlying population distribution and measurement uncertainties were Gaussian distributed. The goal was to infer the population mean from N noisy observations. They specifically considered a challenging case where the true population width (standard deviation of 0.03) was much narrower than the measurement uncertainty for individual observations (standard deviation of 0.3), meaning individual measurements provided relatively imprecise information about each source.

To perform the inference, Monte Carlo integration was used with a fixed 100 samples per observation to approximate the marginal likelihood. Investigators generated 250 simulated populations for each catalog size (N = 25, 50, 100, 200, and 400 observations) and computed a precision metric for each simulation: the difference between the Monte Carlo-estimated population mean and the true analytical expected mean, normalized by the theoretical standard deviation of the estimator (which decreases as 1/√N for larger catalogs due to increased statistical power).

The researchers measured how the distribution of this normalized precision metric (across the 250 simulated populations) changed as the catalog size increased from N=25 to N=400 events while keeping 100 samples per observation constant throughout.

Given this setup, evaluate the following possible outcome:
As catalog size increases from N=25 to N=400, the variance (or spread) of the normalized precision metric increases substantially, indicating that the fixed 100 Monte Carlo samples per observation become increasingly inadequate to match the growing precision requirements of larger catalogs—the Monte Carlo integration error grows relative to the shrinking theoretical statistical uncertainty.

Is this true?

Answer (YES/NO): YES